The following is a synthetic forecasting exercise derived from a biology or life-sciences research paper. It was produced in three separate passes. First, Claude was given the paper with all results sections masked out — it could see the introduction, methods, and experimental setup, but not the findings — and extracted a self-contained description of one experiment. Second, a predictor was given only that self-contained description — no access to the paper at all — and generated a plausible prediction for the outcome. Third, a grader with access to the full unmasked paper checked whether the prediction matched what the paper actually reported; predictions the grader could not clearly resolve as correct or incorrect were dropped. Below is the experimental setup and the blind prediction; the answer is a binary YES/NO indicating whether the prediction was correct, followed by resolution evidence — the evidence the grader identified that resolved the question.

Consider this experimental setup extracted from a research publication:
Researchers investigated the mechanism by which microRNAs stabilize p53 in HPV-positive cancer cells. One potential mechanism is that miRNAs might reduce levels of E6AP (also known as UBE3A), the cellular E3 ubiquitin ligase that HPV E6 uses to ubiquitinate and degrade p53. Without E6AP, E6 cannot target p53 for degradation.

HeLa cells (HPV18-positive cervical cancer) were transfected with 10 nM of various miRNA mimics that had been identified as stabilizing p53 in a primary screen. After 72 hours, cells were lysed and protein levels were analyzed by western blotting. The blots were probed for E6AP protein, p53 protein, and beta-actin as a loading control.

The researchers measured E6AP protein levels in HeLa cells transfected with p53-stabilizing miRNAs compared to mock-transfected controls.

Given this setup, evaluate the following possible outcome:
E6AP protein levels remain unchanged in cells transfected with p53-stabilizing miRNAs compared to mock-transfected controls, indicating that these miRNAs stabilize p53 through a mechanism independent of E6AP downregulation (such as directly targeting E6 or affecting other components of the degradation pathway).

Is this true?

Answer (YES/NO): NO